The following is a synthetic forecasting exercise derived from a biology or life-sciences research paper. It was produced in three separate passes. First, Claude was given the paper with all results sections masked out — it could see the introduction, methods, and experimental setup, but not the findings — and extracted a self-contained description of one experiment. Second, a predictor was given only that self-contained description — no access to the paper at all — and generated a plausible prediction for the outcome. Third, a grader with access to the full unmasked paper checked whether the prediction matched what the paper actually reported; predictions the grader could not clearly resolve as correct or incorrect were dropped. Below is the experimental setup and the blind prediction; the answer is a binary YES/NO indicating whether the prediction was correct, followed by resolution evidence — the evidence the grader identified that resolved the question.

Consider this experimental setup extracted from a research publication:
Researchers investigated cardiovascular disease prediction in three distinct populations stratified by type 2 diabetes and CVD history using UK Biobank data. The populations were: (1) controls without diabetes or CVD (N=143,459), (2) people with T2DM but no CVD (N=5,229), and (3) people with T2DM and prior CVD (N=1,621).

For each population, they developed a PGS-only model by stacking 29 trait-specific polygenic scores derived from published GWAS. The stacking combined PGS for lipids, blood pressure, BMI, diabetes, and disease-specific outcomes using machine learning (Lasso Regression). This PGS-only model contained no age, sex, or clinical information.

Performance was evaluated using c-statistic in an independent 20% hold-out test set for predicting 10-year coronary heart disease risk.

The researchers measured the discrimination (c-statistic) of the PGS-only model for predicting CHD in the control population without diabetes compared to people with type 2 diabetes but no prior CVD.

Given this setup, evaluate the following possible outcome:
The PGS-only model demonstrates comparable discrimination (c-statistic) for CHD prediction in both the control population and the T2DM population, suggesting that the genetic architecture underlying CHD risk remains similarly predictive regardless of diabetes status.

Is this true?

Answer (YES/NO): NO